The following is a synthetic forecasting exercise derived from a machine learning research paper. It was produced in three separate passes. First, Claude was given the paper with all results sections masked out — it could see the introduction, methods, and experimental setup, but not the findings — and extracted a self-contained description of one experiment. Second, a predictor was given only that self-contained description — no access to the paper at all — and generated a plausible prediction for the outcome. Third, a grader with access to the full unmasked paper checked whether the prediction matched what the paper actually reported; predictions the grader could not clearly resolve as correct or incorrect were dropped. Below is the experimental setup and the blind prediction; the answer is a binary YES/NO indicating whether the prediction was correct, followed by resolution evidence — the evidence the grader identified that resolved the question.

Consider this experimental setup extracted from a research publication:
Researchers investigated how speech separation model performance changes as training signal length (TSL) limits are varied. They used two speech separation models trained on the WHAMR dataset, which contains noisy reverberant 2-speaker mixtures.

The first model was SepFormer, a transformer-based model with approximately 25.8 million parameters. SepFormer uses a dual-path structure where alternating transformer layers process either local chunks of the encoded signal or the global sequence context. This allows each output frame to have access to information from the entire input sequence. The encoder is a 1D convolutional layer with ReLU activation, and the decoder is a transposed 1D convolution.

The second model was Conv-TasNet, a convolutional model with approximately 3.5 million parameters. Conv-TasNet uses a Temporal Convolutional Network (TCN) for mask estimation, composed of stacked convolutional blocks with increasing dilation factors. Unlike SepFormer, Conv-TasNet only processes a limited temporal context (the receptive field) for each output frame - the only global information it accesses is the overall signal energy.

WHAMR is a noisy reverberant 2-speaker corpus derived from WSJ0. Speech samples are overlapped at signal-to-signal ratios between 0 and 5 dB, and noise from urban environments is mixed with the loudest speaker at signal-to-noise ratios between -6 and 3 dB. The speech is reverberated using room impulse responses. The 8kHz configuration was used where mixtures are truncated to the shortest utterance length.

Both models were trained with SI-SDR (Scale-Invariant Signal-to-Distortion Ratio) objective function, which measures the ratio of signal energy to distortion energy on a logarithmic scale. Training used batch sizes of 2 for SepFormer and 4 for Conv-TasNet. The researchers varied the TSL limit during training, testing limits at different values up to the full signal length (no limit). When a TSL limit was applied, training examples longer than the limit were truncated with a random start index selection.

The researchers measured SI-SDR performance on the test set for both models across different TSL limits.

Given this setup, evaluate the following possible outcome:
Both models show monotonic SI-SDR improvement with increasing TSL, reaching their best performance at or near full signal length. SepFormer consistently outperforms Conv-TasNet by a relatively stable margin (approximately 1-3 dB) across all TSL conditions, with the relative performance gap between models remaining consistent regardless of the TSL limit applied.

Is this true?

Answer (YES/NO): NO